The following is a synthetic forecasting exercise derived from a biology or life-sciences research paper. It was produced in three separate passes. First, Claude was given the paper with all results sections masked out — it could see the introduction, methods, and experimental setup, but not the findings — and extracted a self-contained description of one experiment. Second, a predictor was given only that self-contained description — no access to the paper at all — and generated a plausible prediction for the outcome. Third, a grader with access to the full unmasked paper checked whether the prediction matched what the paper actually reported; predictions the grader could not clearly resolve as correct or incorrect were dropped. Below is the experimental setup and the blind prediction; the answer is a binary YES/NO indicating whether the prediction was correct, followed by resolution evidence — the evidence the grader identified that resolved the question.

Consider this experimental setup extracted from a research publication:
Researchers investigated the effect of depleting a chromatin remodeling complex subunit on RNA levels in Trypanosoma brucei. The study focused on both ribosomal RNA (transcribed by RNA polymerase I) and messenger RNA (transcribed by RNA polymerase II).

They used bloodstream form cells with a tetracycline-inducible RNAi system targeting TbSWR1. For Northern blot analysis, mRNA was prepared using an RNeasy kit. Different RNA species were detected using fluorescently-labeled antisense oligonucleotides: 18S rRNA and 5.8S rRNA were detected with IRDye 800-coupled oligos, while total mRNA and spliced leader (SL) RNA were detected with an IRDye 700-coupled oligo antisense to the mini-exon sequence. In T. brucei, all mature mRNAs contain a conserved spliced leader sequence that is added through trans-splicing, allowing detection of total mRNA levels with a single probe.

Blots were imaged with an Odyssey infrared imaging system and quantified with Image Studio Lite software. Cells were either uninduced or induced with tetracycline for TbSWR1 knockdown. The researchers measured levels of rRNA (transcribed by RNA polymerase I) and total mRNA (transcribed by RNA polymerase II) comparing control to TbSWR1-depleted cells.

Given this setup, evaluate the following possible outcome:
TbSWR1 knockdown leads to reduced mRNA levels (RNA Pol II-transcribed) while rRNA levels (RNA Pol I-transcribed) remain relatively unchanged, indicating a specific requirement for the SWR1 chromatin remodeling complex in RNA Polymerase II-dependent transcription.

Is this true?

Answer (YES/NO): NO